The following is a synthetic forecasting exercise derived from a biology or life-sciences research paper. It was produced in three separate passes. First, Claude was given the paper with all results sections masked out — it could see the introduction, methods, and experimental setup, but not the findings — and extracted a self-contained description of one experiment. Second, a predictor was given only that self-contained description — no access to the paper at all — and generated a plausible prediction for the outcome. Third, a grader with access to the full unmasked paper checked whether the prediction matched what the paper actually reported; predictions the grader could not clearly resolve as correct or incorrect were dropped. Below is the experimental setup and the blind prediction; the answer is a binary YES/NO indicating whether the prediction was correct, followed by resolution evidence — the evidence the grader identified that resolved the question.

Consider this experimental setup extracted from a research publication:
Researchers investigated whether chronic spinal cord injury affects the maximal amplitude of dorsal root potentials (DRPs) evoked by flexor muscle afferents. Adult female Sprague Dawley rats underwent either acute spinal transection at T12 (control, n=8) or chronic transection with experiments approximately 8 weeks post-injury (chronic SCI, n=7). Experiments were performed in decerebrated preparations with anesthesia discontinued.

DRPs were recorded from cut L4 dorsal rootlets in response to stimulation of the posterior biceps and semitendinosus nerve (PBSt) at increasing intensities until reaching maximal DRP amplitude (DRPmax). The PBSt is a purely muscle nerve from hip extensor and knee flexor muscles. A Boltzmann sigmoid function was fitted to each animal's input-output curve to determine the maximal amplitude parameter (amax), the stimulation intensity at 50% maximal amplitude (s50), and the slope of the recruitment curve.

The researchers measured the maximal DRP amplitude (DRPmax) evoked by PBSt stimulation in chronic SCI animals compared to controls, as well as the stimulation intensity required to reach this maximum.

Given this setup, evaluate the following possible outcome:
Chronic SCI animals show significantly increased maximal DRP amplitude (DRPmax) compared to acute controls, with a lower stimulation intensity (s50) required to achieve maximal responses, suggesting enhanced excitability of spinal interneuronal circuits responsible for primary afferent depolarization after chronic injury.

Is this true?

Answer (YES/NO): NO